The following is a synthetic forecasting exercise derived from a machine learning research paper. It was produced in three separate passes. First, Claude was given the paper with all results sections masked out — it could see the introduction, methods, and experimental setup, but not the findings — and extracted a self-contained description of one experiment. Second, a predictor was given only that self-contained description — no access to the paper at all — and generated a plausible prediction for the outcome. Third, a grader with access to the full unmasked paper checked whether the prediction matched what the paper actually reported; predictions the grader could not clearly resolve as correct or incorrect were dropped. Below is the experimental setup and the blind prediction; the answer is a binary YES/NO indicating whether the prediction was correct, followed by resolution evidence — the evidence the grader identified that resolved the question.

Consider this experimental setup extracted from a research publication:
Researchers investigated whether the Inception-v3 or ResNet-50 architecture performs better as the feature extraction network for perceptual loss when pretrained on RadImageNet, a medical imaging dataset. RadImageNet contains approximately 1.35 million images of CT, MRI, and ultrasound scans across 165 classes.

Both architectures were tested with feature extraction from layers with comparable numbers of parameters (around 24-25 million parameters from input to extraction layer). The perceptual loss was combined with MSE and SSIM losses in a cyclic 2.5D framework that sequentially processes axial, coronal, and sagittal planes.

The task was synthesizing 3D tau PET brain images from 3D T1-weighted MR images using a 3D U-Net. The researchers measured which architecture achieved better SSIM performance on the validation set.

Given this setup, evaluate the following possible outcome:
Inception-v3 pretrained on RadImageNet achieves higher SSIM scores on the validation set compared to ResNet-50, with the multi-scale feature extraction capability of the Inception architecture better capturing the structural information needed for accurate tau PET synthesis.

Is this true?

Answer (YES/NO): YES